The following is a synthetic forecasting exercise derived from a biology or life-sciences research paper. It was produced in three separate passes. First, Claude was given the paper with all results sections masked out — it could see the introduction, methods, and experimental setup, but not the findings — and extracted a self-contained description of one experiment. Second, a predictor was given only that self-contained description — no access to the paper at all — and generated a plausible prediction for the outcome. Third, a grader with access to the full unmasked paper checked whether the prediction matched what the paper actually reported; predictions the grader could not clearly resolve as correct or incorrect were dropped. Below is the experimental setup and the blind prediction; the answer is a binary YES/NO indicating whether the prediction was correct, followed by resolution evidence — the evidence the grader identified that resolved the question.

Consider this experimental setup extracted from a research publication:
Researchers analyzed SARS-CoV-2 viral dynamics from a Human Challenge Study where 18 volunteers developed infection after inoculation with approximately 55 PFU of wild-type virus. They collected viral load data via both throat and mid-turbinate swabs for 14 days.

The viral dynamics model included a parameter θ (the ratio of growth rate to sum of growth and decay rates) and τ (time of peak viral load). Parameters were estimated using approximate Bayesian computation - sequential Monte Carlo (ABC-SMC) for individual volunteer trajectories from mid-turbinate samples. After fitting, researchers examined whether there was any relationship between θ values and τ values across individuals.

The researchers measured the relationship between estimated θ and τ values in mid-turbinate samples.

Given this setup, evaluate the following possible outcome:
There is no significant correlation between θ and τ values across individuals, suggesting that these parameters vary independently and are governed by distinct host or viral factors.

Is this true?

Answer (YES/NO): NO